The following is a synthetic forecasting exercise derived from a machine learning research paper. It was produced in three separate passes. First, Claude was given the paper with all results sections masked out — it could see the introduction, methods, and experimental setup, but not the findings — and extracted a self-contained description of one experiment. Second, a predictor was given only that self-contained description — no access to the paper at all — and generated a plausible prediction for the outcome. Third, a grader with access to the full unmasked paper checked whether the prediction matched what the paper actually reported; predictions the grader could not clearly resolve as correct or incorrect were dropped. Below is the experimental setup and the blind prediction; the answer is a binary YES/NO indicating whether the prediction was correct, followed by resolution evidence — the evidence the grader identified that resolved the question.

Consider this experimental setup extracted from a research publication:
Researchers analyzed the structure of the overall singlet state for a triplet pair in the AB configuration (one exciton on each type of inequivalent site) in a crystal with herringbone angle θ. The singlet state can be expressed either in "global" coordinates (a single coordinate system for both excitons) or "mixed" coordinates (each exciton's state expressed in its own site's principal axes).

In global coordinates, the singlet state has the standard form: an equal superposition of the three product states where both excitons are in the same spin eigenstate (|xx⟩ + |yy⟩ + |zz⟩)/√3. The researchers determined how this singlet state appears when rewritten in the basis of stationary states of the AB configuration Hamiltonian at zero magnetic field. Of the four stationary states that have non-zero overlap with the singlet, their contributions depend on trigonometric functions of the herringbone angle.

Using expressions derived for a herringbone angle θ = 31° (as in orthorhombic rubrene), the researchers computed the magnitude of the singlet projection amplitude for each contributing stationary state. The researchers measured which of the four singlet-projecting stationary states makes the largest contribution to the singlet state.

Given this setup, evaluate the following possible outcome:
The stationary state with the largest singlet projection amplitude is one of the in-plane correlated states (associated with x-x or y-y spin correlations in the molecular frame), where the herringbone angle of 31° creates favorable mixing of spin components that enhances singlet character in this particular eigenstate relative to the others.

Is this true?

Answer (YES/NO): NO